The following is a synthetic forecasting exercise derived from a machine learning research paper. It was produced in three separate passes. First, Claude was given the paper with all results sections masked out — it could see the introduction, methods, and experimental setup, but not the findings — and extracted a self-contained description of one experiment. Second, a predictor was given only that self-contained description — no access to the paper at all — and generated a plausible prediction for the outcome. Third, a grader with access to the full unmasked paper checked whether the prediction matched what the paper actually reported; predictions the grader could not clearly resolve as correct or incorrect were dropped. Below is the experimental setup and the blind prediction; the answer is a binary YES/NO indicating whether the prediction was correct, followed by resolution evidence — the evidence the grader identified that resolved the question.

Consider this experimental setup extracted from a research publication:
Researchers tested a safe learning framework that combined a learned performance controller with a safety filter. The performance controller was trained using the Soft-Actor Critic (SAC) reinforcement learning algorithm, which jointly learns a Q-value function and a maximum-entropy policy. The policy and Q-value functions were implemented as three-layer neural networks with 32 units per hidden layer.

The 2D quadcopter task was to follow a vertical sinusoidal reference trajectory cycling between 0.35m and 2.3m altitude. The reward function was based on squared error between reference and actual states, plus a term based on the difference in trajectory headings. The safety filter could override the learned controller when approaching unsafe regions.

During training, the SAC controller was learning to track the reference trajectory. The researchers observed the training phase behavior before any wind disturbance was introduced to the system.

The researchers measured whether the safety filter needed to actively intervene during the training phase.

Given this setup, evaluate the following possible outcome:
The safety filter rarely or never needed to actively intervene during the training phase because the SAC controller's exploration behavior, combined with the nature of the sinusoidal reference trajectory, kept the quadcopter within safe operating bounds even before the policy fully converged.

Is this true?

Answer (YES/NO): NO